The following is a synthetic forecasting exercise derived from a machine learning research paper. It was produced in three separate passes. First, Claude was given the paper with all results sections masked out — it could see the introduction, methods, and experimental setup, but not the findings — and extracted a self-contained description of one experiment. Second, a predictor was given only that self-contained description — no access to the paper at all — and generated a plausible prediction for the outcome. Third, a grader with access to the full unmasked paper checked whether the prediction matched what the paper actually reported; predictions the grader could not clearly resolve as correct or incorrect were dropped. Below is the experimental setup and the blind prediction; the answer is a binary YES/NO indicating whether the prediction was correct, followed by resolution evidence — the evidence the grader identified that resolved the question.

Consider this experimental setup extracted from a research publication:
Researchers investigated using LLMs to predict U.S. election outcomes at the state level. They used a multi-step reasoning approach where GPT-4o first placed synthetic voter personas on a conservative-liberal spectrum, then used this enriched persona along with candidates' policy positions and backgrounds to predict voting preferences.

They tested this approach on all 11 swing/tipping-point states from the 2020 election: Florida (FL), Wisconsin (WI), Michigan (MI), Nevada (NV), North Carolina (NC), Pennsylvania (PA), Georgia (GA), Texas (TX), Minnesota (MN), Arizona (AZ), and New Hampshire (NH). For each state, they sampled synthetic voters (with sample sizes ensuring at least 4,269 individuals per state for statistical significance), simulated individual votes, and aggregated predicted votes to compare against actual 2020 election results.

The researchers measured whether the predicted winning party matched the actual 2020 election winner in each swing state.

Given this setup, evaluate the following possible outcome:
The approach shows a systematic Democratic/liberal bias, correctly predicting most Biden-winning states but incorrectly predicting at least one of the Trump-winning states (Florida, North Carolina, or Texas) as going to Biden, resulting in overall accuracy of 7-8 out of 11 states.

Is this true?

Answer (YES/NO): NO